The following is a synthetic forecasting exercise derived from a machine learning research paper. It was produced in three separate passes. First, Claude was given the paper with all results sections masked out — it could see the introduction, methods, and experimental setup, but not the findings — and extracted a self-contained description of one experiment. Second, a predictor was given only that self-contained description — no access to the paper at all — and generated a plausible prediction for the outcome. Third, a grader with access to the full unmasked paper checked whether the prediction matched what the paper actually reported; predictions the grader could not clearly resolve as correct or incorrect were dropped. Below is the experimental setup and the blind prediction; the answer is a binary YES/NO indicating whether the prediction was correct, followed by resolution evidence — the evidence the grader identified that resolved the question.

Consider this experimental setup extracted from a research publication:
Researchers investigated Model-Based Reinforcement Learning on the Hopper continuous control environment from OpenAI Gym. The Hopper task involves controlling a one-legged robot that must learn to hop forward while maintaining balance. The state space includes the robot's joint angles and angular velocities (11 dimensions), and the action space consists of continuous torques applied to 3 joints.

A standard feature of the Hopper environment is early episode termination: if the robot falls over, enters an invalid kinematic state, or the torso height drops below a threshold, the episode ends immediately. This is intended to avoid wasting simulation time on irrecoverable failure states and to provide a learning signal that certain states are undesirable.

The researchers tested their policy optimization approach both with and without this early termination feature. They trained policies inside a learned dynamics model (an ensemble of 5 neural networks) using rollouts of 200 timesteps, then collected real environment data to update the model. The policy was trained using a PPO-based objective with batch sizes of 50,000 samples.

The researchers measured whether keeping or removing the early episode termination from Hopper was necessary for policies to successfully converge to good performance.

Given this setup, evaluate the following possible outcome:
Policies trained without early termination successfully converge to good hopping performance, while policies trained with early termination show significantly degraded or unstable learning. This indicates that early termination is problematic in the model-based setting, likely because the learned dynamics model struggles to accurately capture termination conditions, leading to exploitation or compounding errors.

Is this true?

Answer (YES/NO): YES